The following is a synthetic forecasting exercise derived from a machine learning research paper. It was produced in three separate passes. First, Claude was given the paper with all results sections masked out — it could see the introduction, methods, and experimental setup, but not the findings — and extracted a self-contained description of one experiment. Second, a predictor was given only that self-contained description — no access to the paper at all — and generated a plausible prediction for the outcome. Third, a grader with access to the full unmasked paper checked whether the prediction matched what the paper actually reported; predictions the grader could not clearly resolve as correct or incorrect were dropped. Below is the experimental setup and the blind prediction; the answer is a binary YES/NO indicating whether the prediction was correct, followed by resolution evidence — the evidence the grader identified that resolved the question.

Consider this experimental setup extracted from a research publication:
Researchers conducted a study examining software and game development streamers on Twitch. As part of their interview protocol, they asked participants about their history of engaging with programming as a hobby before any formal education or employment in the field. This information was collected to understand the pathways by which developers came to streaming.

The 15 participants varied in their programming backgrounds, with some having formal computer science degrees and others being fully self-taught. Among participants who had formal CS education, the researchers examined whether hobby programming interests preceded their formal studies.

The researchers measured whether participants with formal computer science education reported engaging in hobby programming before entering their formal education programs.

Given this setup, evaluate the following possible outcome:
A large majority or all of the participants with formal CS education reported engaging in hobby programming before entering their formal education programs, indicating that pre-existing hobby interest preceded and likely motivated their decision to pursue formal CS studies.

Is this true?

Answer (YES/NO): NO